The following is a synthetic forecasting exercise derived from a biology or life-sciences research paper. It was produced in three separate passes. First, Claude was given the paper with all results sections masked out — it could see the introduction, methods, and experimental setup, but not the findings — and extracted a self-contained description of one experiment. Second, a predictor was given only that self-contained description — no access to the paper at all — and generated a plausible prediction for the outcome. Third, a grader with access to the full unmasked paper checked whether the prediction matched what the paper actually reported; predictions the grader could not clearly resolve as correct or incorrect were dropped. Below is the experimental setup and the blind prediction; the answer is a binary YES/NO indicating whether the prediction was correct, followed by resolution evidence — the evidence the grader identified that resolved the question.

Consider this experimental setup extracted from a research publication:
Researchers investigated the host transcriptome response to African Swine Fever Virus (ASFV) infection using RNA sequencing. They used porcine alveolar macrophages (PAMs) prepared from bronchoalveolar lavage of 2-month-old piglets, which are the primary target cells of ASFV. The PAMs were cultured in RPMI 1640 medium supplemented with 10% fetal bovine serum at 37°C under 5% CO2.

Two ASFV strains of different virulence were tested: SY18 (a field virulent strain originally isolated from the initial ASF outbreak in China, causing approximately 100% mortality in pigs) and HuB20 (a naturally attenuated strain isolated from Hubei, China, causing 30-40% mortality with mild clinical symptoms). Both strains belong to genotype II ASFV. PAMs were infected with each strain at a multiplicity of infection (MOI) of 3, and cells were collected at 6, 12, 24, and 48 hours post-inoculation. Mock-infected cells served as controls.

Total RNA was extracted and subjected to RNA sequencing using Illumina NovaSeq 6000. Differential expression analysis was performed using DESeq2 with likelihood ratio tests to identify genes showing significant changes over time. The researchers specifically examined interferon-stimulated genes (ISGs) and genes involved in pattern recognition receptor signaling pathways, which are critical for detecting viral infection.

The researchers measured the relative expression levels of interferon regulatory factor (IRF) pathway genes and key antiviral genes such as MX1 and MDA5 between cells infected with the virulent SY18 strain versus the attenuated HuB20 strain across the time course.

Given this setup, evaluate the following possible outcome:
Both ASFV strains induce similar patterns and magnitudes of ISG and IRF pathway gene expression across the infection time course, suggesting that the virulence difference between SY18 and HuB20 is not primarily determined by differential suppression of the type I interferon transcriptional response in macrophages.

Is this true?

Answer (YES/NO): NO